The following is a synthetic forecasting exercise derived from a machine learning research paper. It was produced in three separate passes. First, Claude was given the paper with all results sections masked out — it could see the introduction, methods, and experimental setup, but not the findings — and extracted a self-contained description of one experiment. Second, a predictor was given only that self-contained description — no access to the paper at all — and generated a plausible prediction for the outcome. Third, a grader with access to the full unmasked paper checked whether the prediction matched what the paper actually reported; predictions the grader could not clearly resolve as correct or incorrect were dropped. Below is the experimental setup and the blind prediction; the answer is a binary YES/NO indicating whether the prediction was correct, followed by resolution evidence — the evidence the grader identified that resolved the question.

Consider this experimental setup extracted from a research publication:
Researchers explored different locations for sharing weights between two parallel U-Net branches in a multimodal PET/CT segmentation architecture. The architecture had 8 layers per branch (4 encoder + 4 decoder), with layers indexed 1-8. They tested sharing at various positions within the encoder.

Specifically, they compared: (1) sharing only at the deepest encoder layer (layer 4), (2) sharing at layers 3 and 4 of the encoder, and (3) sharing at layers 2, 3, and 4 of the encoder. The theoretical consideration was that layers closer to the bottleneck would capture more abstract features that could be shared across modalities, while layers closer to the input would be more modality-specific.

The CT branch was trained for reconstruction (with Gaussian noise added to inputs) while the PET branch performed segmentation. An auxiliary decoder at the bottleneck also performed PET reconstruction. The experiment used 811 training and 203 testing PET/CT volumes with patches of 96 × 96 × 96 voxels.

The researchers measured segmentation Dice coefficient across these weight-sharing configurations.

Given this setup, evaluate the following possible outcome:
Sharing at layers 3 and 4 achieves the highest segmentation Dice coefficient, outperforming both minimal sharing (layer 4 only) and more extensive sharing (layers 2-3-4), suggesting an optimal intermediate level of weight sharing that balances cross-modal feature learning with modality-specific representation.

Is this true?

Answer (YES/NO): NO